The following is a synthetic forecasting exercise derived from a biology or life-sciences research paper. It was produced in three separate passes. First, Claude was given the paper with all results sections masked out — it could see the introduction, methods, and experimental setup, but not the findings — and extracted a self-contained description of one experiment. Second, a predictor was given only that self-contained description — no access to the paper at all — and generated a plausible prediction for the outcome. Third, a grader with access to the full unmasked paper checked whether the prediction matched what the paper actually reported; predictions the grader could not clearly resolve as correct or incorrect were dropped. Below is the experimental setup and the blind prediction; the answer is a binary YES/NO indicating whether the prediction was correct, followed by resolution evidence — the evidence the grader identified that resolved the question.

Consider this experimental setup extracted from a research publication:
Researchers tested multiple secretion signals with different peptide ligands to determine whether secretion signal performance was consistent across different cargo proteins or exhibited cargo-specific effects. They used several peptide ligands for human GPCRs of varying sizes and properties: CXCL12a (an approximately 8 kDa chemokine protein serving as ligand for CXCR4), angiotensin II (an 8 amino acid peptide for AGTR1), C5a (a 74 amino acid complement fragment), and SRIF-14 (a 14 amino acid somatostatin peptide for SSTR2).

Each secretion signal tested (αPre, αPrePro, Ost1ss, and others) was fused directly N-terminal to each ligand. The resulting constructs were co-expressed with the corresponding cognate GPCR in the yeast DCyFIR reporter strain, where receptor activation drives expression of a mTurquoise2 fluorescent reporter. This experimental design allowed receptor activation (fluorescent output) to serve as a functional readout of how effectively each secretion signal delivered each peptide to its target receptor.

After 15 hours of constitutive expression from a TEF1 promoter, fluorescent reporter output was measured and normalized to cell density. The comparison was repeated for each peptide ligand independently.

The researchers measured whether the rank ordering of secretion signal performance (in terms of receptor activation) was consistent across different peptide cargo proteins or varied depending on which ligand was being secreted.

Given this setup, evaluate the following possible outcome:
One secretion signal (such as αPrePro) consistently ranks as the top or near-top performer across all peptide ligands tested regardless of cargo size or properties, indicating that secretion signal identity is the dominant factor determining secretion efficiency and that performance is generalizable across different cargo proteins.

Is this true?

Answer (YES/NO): YES